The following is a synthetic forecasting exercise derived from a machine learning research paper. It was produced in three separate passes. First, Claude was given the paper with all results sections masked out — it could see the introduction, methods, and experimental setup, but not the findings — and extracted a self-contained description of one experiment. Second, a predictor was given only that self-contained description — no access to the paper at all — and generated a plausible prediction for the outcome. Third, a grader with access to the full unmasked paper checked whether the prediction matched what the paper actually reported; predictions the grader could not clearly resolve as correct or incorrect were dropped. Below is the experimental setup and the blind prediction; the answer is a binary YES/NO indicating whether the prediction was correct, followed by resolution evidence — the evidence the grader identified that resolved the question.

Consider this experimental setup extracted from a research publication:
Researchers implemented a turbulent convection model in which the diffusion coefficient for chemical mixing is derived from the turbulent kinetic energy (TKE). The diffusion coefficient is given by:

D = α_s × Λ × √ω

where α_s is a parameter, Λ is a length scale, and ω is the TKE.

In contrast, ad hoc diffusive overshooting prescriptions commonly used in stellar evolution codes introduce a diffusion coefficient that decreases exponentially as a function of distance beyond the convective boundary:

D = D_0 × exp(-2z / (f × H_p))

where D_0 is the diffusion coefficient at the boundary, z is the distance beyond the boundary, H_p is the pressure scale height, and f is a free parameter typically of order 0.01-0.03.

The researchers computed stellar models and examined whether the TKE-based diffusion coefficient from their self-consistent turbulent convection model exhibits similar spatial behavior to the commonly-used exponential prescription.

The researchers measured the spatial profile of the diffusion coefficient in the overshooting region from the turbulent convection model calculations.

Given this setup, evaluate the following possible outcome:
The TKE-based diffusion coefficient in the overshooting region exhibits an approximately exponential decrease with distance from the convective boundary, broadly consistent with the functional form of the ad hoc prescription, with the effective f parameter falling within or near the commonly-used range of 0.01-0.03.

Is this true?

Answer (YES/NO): NO